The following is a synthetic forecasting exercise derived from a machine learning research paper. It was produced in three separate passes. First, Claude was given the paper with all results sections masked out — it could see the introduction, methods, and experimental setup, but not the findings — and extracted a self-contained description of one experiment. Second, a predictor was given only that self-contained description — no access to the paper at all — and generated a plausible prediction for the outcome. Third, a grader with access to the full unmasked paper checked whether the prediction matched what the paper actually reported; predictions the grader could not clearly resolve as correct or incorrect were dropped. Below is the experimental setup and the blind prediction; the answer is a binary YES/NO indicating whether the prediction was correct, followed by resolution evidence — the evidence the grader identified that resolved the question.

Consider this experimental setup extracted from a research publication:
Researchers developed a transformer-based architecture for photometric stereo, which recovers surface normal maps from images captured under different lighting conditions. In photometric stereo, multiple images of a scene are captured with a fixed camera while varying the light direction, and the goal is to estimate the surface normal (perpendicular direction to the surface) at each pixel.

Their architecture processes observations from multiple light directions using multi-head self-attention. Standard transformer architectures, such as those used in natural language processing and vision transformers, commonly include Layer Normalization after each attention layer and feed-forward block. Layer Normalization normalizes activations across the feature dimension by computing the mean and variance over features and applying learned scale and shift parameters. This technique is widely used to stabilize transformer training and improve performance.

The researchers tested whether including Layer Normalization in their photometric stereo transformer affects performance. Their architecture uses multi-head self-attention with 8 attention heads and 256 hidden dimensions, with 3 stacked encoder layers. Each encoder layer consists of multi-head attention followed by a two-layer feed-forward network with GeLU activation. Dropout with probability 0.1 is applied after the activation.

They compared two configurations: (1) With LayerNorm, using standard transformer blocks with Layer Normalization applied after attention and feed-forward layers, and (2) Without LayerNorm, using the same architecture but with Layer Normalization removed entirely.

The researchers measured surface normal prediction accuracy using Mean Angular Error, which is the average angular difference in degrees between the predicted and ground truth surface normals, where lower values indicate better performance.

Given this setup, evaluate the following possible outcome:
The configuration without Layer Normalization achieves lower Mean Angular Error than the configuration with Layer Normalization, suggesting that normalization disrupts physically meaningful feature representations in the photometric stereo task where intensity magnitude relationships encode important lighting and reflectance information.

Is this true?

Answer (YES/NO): YES